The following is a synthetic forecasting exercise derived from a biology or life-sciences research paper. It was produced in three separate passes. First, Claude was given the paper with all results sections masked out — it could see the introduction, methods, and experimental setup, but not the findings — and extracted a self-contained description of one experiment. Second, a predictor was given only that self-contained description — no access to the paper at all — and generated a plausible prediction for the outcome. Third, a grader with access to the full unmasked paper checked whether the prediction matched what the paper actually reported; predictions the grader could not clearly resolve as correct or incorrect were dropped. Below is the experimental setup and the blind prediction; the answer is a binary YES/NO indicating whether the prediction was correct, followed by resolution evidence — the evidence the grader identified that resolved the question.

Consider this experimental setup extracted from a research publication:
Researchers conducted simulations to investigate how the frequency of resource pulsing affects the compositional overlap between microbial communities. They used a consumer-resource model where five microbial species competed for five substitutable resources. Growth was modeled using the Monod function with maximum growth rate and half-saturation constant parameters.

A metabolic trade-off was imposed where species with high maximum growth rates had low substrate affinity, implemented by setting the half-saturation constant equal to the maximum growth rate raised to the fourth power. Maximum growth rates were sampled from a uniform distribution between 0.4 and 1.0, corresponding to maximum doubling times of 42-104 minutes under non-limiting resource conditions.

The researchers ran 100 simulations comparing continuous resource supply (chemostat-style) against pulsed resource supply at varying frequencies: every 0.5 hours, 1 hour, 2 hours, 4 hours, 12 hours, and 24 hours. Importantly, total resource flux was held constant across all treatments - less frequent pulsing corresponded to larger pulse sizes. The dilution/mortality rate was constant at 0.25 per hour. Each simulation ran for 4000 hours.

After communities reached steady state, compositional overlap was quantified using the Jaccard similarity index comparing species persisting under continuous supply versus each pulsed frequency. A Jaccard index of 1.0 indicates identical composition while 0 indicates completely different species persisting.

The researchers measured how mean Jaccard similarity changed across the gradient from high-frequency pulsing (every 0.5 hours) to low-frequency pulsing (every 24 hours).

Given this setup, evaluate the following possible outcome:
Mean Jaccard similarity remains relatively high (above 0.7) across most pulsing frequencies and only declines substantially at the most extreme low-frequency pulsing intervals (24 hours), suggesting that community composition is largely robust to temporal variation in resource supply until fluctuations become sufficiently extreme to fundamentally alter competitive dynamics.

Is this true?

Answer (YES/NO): NO